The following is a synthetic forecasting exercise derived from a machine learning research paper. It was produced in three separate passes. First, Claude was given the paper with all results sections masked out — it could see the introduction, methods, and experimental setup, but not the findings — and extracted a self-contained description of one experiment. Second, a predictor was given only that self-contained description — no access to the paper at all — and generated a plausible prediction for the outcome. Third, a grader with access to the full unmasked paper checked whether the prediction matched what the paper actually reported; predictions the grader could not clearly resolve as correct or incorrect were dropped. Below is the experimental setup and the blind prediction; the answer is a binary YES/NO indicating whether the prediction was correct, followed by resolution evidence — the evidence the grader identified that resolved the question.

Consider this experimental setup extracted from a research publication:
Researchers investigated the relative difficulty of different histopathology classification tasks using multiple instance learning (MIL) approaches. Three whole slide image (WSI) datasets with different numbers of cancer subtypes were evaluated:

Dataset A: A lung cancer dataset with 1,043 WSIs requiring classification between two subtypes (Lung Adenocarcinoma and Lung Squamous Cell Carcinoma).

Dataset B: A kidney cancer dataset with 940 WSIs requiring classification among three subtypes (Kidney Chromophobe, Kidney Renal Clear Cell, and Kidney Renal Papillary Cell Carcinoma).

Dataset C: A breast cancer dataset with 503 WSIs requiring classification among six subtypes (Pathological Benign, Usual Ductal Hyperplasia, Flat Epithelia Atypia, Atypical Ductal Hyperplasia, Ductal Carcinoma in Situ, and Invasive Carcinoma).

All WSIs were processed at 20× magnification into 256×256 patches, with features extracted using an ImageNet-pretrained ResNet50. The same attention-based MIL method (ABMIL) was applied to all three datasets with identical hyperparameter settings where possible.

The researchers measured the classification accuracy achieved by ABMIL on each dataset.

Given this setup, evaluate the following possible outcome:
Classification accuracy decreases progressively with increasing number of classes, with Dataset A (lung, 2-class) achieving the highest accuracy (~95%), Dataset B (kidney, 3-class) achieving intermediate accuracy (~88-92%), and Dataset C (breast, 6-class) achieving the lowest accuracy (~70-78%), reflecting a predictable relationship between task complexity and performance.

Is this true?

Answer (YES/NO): NO